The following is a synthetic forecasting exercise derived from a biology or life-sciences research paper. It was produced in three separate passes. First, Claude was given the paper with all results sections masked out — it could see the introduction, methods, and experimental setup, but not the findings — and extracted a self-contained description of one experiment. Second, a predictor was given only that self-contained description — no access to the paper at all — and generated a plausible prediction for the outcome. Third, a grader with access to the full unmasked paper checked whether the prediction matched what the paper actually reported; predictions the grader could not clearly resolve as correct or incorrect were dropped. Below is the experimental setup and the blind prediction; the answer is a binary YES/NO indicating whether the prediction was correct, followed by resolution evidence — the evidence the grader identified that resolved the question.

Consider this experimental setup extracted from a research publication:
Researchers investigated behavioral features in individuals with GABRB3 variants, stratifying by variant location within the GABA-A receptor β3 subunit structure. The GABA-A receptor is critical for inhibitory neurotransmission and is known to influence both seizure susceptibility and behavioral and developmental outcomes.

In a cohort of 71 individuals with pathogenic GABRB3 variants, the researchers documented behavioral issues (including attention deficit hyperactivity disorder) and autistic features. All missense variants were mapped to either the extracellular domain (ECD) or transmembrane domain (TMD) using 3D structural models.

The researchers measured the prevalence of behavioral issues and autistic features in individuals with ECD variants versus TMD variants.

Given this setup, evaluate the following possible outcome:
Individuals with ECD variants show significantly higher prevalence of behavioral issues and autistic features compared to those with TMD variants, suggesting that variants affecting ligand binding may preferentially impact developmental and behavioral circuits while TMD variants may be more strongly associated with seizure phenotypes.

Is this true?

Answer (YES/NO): YES